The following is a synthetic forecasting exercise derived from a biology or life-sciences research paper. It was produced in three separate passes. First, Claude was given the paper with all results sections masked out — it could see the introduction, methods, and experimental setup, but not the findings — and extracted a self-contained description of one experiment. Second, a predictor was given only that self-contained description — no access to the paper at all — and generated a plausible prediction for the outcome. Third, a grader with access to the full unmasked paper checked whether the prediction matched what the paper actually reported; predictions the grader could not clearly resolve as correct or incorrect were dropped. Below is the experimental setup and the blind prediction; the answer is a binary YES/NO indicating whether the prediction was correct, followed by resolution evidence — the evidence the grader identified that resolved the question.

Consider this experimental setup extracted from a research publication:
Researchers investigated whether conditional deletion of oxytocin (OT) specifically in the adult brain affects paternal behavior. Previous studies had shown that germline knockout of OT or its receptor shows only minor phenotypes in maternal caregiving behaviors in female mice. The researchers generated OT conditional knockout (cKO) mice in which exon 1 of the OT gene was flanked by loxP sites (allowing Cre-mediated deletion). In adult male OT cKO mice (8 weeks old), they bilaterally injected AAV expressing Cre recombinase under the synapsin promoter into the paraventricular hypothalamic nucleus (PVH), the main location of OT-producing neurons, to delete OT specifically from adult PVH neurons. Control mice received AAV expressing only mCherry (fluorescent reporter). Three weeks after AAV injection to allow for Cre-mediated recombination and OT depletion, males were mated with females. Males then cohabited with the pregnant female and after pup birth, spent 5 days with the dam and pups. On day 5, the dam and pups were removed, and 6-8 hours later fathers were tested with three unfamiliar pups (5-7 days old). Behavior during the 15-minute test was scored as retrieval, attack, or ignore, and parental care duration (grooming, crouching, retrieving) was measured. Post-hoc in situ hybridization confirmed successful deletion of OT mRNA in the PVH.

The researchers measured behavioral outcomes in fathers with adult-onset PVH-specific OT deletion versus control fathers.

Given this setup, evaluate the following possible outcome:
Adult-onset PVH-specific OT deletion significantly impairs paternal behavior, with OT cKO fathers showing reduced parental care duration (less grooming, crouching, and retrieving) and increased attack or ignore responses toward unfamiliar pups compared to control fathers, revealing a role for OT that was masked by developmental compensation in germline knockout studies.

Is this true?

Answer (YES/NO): NO